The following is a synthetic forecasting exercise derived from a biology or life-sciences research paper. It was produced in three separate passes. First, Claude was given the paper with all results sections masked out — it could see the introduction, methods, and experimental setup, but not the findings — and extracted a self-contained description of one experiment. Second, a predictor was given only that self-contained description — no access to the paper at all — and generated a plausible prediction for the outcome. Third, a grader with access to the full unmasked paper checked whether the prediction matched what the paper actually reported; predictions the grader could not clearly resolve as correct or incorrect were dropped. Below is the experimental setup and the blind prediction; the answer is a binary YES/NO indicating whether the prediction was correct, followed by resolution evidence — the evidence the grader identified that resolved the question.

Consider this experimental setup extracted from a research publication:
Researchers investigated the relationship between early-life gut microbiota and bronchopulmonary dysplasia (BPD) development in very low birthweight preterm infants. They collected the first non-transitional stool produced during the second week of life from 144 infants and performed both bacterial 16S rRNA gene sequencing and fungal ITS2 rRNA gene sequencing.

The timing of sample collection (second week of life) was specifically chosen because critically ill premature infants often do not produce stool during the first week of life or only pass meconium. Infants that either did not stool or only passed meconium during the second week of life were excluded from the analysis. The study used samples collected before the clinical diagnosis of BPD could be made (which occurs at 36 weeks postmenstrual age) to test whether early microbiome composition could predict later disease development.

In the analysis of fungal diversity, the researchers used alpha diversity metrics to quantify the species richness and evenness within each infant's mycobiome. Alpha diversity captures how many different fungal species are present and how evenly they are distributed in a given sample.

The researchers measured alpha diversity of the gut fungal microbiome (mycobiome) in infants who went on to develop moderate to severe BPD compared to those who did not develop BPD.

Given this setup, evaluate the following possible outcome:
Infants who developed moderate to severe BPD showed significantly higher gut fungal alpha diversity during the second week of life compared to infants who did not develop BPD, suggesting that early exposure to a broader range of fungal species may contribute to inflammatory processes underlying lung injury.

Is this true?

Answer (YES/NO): YES